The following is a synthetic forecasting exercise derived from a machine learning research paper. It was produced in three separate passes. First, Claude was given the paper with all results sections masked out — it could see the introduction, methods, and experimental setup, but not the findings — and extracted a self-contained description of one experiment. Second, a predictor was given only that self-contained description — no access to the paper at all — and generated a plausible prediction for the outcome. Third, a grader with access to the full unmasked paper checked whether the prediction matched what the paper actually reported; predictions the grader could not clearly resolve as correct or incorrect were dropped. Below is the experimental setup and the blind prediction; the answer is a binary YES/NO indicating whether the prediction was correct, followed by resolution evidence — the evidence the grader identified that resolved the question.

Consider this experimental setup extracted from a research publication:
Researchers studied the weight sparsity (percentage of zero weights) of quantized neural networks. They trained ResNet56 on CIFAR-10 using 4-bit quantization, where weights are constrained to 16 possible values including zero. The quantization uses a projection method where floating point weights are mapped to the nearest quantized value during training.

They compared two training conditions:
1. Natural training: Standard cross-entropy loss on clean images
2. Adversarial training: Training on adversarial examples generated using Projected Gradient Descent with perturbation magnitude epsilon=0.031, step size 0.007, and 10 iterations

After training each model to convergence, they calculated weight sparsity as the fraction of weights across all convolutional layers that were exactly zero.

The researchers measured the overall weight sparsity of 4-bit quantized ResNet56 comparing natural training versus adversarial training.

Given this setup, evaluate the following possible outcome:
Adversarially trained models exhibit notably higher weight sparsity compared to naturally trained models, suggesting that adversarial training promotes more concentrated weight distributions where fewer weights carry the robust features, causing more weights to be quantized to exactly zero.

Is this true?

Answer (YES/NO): NO